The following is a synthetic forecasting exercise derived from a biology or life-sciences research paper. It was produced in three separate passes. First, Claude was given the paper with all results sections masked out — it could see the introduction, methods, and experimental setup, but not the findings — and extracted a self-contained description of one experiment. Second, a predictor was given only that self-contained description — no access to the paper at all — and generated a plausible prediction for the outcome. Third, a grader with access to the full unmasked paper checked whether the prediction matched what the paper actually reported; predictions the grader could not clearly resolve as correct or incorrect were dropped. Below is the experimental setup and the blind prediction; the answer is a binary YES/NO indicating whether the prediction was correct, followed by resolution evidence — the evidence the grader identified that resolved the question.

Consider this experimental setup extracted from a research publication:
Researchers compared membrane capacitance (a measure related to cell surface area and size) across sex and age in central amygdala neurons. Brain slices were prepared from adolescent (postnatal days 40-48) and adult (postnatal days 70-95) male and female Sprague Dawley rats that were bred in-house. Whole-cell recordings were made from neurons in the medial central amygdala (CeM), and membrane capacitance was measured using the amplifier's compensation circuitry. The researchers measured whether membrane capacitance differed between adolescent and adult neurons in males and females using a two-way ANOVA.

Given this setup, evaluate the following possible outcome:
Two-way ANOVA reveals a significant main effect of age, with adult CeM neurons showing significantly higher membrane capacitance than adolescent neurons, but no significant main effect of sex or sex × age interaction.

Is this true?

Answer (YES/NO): NO